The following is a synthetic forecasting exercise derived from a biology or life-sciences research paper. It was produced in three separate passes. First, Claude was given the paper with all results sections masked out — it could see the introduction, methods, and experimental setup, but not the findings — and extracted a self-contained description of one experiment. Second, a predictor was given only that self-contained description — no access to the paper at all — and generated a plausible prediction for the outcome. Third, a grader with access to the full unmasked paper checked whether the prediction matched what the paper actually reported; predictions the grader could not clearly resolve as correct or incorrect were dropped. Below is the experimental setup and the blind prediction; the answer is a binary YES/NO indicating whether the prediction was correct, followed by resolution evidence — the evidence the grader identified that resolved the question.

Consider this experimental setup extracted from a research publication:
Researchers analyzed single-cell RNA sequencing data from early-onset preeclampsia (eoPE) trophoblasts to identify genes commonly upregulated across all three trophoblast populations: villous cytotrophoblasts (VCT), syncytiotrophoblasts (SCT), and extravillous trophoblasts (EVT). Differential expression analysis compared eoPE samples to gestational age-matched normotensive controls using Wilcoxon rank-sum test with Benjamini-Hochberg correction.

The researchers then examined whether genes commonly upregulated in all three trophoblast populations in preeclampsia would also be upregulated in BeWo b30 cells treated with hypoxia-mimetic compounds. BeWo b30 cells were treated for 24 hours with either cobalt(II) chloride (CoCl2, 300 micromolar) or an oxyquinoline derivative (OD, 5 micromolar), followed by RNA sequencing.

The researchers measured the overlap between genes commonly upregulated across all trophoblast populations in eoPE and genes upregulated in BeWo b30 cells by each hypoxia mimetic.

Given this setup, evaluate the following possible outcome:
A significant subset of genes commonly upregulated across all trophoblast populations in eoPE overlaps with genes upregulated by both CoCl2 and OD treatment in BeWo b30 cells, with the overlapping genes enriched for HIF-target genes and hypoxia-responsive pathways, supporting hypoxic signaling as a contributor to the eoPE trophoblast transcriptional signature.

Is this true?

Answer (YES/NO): NO